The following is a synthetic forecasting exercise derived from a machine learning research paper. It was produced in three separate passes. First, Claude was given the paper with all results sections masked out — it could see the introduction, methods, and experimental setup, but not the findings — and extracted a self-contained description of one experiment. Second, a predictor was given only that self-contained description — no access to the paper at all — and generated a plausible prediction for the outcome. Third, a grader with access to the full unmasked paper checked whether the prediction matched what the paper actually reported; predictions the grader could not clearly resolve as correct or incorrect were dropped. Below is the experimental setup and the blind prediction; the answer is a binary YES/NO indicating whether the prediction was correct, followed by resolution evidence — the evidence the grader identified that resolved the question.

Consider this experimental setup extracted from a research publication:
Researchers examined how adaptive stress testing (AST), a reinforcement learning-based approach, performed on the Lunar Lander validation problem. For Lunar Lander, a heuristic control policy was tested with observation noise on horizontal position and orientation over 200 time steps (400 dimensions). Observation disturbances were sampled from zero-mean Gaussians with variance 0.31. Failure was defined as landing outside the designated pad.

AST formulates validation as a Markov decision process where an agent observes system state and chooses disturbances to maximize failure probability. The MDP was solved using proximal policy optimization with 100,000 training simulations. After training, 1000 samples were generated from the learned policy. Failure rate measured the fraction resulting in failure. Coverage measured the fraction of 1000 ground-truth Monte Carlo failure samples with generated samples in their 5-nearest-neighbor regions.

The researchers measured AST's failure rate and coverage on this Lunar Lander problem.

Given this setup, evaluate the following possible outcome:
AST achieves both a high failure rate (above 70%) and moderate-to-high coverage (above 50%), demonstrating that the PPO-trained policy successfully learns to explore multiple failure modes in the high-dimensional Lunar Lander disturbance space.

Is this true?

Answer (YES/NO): NO